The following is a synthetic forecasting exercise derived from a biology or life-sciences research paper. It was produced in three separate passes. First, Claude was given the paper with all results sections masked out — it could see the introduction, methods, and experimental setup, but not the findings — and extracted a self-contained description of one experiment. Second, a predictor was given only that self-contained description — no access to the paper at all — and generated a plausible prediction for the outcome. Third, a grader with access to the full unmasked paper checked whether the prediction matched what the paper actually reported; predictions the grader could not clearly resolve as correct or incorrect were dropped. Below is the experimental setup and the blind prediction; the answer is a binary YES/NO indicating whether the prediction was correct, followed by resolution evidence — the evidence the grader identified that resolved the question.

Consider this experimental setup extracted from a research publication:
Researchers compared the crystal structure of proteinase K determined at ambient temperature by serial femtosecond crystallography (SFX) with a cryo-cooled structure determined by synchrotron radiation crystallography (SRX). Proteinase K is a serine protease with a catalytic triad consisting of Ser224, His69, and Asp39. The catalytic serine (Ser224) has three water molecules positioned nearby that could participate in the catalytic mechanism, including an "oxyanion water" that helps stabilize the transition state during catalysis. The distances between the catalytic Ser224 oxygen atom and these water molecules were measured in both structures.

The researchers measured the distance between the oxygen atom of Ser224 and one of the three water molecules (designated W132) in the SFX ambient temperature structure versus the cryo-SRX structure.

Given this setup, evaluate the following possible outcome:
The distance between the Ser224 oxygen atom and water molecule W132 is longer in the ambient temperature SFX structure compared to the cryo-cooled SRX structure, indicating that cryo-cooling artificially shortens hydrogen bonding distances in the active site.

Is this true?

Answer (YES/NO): NO